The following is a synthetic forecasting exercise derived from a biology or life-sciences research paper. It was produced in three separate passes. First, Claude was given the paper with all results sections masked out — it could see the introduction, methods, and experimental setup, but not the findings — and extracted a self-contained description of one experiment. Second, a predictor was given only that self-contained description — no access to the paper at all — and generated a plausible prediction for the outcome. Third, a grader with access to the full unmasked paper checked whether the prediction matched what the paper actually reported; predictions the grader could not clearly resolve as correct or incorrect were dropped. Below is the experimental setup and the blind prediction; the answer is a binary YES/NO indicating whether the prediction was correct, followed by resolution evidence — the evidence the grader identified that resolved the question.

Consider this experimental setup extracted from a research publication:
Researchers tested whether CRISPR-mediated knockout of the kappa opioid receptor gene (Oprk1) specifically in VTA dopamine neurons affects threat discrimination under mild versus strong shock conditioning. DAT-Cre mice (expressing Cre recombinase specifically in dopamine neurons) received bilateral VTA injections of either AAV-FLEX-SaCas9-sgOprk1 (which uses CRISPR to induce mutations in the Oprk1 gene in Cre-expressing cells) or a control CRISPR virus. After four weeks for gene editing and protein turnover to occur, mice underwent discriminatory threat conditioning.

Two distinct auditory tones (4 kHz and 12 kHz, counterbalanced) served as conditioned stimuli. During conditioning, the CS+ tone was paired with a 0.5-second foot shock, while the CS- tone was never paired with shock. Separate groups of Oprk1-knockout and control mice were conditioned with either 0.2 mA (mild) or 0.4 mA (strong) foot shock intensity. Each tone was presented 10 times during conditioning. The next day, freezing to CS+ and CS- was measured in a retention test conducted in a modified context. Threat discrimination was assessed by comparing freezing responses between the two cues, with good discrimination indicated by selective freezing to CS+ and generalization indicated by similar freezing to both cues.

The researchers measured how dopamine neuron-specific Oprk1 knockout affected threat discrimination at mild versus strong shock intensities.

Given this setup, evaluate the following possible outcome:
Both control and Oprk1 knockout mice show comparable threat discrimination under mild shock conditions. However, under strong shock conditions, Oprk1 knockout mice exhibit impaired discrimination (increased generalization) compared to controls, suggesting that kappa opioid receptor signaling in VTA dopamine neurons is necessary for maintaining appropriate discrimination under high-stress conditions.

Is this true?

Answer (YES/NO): NO